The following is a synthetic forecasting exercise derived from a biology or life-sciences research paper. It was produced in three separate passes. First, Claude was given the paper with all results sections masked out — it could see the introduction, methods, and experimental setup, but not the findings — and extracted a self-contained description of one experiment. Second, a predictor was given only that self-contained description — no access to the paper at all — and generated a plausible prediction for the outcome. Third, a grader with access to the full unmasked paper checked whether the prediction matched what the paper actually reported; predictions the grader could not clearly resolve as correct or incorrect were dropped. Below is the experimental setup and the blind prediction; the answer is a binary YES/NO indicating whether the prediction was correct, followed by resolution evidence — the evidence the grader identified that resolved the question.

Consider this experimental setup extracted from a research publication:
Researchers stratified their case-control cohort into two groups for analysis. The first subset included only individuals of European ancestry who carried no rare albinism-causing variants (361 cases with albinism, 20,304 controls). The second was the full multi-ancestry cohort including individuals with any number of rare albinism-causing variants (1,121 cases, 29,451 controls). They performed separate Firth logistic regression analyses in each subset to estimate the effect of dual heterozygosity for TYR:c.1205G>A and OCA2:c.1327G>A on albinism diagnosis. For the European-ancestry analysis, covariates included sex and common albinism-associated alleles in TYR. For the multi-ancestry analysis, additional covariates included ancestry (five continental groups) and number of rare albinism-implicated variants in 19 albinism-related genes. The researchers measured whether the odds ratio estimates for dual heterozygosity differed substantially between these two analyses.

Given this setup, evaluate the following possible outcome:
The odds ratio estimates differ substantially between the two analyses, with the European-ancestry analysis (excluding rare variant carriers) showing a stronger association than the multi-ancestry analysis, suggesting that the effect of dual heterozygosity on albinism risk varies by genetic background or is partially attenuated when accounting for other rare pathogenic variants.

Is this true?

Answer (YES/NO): NO